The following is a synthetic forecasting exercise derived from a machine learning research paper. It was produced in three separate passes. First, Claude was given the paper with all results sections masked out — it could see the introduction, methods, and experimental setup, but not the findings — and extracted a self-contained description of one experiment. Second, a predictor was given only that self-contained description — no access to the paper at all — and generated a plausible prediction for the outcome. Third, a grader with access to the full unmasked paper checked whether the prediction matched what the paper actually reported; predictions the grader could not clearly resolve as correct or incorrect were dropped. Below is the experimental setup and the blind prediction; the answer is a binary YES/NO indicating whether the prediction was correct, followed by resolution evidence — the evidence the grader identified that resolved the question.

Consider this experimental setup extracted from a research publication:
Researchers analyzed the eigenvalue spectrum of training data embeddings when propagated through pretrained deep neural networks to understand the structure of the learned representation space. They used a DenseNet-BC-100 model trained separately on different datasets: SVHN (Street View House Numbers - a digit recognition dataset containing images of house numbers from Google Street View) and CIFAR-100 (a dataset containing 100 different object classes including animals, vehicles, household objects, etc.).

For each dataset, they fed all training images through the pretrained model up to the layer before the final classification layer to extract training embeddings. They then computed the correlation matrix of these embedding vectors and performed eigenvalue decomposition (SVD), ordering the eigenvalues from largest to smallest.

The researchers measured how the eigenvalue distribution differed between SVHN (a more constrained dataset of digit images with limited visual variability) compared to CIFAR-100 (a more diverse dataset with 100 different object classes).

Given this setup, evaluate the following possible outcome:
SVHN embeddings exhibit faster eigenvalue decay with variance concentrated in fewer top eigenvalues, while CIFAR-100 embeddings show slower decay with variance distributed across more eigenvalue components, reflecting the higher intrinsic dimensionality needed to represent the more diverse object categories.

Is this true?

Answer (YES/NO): YES